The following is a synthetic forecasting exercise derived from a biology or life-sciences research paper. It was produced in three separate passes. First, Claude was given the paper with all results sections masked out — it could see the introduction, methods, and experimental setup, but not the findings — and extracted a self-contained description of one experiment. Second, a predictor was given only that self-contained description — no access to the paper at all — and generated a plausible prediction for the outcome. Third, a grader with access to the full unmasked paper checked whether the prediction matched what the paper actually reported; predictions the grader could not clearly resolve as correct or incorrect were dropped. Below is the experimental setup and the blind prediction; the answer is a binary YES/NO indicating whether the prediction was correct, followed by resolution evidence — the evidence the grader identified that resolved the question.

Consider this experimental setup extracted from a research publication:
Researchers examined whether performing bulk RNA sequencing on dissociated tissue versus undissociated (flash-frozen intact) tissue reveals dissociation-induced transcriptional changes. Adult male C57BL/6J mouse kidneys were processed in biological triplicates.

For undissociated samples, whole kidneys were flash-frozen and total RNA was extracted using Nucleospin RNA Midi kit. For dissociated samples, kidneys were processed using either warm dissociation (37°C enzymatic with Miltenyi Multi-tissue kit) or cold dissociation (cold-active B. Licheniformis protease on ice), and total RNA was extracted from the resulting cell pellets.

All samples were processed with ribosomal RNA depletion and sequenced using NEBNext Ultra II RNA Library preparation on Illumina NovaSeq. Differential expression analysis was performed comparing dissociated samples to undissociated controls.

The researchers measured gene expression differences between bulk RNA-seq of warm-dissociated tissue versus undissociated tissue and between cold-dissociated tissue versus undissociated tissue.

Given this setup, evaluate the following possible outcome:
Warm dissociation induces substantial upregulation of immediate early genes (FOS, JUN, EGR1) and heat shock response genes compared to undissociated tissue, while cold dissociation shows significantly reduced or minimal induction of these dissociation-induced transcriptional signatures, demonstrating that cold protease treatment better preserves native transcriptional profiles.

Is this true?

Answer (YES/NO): YES